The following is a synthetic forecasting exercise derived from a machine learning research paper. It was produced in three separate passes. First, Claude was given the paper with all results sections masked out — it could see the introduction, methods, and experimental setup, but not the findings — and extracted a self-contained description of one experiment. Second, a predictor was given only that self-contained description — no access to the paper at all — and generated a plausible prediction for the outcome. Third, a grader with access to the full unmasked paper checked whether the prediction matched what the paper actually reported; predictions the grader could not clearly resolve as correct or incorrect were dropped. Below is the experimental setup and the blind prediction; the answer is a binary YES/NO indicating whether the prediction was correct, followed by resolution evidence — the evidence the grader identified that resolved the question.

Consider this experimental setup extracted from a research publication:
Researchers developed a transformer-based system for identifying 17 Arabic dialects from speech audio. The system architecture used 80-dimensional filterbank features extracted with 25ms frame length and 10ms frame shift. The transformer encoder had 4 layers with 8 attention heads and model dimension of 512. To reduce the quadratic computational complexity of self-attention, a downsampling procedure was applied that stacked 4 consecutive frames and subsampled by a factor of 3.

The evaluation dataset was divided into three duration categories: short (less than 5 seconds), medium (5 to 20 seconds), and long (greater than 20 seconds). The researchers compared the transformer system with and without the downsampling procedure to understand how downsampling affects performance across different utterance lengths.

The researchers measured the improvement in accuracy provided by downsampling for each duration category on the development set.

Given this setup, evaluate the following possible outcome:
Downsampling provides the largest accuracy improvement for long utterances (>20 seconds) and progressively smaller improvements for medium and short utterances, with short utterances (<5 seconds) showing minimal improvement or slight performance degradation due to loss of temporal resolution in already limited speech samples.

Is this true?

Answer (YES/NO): NO